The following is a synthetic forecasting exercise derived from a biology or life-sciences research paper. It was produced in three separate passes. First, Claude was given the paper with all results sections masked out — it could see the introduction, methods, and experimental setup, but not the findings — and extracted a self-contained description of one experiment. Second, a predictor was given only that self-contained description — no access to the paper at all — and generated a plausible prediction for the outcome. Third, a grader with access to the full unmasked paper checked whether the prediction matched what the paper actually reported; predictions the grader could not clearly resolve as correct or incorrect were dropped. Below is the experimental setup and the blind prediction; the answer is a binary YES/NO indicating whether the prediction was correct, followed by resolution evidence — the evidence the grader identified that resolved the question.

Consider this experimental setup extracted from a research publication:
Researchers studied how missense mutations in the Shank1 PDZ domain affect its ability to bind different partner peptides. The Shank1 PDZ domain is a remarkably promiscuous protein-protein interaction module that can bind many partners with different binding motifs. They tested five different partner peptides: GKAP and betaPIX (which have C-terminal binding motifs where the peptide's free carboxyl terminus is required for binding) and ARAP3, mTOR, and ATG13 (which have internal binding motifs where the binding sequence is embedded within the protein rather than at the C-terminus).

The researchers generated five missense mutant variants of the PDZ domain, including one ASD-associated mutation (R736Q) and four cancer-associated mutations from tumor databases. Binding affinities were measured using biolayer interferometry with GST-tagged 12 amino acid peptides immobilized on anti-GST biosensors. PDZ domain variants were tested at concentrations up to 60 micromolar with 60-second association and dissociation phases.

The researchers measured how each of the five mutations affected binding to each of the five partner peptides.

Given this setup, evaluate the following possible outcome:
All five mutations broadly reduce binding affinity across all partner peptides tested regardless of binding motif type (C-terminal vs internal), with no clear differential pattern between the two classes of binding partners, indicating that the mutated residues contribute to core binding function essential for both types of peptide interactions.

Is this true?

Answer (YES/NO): NO